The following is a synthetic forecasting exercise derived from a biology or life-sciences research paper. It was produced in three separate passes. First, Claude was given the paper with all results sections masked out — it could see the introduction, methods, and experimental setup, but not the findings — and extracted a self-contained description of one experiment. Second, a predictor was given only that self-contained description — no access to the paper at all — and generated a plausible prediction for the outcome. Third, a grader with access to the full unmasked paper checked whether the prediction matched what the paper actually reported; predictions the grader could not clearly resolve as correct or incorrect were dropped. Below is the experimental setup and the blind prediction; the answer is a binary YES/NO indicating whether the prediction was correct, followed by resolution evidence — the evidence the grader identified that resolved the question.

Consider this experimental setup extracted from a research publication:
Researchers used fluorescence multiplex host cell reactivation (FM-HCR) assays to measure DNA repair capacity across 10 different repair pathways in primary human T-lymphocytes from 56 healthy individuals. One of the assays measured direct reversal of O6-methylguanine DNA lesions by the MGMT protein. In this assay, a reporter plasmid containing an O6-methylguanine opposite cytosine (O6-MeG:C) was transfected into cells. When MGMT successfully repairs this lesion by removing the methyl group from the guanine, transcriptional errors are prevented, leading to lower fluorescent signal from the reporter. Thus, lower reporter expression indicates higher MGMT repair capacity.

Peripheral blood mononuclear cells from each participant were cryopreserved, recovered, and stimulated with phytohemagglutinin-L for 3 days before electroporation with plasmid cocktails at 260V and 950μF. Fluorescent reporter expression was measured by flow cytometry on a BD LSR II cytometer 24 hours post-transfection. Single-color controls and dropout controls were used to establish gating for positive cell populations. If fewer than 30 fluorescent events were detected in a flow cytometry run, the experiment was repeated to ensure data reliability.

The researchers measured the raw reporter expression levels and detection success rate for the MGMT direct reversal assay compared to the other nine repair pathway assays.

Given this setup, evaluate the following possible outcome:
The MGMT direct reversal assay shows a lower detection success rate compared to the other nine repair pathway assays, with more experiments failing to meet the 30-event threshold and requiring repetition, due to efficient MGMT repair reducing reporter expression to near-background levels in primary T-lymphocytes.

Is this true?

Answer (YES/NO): YES